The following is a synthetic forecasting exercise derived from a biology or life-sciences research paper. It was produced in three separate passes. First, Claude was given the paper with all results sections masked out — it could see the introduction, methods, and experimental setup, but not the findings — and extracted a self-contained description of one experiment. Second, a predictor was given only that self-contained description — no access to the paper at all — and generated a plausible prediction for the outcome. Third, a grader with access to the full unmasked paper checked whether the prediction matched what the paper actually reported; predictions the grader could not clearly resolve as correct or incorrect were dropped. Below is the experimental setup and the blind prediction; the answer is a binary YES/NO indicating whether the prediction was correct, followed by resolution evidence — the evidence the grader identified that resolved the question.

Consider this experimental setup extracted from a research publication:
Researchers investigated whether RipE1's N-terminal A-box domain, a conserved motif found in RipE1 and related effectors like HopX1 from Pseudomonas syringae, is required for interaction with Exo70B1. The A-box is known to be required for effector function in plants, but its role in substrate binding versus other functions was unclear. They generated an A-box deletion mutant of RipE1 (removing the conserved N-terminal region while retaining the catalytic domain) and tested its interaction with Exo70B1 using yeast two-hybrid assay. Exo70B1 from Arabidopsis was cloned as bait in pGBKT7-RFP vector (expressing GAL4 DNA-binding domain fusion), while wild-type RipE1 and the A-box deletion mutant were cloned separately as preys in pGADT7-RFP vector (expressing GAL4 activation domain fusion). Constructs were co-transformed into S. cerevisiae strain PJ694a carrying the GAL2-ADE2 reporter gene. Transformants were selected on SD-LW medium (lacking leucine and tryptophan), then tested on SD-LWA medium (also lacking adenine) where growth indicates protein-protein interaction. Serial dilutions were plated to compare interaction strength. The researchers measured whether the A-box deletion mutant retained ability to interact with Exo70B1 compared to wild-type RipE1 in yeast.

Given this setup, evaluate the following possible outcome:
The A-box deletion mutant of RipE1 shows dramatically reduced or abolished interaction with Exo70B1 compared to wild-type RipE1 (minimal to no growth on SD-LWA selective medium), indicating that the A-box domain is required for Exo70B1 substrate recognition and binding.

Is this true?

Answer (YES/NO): NO